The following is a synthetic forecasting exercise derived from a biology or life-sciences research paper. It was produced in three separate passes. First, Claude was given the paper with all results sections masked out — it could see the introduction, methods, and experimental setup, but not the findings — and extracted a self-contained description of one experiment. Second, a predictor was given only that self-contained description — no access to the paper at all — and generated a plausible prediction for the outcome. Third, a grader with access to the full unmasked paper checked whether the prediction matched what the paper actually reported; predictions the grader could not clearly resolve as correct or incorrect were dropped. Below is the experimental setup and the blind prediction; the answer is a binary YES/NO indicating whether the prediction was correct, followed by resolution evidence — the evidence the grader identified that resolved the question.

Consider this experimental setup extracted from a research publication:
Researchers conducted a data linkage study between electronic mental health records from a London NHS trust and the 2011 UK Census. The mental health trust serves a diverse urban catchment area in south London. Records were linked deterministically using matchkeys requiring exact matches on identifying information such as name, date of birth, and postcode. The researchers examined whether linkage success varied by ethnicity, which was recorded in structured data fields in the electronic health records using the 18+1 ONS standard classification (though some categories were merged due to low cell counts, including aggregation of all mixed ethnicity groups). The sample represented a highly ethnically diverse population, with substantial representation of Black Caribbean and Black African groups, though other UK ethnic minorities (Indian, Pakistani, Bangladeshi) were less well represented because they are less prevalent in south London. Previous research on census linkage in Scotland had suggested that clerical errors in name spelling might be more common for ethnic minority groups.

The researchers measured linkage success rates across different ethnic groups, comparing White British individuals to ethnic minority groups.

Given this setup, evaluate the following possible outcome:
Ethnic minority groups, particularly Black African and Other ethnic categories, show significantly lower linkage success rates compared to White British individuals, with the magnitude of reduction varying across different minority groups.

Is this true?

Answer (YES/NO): YES